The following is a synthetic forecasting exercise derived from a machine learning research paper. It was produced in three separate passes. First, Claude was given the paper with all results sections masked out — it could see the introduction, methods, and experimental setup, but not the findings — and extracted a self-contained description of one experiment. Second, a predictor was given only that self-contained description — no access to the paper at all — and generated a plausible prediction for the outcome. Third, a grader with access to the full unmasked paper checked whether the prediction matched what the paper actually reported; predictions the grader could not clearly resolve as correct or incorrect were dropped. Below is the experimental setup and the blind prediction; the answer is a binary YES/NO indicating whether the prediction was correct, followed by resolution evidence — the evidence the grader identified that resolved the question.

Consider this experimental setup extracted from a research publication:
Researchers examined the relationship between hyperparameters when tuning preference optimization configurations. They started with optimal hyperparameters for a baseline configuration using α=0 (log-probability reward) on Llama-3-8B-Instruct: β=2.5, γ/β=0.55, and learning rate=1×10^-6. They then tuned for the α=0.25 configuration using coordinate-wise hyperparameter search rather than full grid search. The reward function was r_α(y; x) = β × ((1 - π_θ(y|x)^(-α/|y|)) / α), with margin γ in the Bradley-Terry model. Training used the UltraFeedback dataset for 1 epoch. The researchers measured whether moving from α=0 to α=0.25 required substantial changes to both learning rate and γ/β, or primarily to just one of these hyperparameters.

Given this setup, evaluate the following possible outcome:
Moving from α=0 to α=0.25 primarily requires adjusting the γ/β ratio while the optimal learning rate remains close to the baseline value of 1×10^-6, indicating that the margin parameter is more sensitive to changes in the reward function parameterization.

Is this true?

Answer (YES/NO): YES